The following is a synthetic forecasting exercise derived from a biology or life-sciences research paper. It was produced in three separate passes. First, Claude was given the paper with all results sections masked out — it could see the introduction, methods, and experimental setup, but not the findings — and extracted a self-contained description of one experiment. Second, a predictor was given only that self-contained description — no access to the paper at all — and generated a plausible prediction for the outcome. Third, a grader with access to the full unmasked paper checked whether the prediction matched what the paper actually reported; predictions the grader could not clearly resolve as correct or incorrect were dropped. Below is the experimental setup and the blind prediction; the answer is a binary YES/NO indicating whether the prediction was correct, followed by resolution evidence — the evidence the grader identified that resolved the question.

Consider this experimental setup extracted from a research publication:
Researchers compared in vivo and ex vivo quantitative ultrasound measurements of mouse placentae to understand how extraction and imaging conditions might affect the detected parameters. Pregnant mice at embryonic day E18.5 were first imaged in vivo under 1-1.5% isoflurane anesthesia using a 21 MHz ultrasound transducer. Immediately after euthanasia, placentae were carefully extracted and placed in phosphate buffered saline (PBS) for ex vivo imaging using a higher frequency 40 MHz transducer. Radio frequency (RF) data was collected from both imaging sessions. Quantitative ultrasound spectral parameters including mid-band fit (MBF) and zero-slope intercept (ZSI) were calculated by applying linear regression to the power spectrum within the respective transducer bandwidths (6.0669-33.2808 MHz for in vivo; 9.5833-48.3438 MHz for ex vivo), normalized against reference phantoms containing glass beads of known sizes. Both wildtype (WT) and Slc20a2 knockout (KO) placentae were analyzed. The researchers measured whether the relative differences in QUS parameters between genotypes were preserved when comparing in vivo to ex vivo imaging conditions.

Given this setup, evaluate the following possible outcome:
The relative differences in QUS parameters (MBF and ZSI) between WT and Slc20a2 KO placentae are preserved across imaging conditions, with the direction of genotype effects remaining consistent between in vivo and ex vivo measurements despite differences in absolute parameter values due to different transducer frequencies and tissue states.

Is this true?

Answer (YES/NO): NO